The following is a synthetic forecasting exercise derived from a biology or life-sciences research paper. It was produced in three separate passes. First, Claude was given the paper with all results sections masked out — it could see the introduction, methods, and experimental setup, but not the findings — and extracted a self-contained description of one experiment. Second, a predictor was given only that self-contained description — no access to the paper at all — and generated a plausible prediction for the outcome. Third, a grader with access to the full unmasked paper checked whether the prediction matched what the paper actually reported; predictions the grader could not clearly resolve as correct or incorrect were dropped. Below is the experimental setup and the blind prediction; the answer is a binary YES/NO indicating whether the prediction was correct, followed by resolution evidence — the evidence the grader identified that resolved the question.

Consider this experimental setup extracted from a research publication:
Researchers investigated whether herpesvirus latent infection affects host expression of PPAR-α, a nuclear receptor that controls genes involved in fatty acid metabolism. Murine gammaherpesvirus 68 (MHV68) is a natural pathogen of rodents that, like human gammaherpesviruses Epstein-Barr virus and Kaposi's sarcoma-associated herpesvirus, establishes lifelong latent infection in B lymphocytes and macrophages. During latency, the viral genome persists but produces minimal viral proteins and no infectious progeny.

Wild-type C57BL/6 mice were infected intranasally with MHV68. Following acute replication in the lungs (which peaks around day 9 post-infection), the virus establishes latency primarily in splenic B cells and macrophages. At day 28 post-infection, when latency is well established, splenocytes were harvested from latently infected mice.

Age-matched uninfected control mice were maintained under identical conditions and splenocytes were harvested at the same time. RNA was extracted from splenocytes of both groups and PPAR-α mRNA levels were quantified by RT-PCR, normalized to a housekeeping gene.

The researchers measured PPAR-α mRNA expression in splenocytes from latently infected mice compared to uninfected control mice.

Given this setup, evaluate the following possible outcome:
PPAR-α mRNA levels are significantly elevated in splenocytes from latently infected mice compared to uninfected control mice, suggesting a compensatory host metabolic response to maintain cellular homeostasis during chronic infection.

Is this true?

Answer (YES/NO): NO